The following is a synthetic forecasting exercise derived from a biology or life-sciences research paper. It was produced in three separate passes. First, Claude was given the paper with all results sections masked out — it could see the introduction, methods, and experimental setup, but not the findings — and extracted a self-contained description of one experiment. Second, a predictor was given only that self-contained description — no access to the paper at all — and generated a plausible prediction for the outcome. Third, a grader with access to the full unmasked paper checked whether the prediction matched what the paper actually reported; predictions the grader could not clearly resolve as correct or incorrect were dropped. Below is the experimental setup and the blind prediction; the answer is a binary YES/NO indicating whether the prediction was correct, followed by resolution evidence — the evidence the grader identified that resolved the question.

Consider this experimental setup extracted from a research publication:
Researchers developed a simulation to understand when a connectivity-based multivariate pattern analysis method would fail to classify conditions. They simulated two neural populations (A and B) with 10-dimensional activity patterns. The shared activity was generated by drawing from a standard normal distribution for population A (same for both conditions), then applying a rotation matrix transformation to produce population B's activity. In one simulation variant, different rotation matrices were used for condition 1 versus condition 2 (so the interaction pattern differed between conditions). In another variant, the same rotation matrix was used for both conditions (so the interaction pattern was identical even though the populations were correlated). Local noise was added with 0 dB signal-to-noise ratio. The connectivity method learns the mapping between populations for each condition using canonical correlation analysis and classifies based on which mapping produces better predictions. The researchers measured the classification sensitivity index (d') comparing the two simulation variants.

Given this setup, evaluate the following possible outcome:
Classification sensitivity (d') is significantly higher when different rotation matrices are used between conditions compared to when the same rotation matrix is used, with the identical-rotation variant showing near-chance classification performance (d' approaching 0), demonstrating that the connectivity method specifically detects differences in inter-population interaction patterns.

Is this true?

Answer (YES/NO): YES